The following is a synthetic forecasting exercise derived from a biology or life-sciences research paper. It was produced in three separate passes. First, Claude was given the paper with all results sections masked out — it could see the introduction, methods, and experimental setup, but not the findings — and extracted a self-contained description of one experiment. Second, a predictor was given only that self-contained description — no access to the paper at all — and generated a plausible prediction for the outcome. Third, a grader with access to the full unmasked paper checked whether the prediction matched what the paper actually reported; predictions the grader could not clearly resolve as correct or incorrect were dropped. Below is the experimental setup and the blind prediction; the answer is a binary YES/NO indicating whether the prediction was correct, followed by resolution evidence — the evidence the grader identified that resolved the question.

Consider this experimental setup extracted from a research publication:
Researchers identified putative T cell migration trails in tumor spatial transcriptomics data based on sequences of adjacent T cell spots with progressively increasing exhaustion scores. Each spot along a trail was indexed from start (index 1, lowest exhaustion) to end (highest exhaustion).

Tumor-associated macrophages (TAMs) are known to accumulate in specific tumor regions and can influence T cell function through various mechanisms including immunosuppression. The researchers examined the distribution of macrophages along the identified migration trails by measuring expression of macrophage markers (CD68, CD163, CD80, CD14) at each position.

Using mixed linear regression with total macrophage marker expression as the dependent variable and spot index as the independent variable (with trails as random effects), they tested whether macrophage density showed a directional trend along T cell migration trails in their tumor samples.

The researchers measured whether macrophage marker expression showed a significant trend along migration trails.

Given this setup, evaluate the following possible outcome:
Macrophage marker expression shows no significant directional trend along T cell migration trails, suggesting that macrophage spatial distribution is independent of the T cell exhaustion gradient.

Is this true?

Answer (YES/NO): NO